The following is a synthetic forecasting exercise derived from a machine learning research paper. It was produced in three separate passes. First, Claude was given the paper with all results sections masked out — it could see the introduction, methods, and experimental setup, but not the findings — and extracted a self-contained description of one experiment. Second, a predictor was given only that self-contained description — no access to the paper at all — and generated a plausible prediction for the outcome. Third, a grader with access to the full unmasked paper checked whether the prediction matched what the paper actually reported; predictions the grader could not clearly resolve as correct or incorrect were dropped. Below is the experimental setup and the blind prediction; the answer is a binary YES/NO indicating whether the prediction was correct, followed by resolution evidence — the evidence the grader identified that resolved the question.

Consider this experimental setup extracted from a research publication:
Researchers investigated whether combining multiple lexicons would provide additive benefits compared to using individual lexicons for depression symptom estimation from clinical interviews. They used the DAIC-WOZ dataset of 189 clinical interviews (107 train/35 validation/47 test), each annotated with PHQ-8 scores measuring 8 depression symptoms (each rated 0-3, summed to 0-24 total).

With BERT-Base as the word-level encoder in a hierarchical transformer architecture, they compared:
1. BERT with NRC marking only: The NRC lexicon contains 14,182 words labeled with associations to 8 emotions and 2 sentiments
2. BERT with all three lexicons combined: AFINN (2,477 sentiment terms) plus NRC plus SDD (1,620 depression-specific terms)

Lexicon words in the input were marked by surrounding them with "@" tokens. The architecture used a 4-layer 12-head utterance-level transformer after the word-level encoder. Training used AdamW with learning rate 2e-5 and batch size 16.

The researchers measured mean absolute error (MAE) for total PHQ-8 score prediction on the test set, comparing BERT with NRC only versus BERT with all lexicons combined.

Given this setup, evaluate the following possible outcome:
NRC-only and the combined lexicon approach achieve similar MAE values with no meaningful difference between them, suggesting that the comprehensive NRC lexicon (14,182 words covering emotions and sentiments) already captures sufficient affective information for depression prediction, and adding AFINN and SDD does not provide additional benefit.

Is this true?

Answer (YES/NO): NO